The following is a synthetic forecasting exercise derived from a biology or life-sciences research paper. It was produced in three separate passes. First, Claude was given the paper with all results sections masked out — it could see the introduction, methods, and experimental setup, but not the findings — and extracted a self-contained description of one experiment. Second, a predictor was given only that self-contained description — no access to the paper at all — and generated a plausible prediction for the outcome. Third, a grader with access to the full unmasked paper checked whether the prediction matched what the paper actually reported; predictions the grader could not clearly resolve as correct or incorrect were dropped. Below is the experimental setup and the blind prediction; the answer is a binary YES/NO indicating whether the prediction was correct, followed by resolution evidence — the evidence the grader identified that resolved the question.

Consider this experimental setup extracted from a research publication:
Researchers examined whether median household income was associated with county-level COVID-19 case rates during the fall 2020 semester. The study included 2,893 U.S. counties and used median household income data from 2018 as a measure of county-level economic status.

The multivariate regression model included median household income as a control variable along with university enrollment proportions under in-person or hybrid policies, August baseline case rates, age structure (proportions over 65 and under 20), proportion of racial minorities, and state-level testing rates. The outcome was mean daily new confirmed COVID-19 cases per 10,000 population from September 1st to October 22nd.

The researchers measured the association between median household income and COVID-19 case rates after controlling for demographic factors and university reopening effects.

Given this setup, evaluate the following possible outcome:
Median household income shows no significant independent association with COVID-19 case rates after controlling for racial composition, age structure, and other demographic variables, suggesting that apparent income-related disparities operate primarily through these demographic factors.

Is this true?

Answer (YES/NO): NO